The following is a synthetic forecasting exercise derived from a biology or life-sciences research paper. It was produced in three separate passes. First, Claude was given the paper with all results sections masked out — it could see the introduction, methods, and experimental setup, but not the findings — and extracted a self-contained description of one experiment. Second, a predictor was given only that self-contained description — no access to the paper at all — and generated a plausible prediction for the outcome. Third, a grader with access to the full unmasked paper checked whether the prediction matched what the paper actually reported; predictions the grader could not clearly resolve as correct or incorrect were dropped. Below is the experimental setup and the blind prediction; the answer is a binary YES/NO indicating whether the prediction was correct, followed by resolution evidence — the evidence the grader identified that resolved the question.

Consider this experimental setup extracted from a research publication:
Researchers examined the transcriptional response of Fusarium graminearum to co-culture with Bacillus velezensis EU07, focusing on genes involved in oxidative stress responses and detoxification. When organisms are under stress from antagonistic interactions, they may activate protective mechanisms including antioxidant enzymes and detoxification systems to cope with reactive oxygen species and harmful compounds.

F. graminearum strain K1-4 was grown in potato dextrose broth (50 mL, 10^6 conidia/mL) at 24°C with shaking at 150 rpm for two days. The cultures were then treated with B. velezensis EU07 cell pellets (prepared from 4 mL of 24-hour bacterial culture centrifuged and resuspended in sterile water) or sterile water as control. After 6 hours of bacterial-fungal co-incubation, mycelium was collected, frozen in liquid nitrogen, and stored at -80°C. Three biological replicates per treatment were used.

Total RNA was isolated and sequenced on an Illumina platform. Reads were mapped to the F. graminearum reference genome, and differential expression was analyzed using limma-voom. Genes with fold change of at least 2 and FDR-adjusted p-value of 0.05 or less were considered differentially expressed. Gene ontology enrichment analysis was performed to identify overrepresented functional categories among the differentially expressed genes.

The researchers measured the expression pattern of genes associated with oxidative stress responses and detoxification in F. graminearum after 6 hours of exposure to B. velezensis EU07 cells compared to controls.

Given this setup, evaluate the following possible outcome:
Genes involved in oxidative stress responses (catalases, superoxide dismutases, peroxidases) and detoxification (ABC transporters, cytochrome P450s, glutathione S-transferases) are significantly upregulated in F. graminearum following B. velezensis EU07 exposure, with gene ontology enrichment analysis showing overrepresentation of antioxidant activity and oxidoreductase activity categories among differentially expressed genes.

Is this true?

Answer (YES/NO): NO